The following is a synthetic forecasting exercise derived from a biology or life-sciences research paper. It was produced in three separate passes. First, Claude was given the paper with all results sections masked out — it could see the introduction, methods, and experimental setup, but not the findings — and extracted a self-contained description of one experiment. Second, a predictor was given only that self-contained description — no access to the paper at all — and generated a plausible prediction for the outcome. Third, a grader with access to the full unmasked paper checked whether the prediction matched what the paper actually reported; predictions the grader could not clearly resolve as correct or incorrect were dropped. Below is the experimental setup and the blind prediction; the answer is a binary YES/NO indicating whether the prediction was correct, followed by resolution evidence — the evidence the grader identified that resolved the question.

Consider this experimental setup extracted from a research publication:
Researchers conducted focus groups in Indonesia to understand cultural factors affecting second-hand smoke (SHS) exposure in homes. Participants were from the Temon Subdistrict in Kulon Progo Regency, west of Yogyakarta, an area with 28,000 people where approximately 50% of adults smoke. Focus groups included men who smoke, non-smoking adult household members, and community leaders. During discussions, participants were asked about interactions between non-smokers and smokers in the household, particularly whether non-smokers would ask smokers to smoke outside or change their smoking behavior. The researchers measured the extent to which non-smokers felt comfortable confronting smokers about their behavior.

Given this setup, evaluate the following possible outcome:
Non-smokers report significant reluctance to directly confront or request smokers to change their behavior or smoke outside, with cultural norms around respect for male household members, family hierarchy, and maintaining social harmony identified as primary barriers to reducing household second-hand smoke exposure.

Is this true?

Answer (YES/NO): YES